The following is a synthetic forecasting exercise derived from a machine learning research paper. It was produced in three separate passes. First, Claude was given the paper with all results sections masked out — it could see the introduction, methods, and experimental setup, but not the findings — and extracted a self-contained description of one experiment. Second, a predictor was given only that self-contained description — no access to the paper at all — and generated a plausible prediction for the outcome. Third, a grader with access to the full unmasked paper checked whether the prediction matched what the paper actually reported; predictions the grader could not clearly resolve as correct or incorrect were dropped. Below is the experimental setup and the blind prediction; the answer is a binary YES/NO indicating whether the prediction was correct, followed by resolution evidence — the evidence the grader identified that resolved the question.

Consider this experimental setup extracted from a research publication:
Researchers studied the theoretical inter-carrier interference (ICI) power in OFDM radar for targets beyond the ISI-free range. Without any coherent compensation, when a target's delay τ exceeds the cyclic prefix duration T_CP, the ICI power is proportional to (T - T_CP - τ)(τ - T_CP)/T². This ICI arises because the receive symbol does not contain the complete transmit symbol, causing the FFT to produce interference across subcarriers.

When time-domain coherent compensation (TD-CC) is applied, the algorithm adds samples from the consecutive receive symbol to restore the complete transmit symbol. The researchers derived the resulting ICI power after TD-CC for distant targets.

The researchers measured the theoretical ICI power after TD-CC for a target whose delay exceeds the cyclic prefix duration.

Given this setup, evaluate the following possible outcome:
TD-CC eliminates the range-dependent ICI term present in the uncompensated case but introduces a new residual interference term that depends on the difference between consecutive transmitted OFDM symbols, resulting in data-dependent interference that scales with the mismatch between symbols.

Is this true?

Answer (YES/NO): NO